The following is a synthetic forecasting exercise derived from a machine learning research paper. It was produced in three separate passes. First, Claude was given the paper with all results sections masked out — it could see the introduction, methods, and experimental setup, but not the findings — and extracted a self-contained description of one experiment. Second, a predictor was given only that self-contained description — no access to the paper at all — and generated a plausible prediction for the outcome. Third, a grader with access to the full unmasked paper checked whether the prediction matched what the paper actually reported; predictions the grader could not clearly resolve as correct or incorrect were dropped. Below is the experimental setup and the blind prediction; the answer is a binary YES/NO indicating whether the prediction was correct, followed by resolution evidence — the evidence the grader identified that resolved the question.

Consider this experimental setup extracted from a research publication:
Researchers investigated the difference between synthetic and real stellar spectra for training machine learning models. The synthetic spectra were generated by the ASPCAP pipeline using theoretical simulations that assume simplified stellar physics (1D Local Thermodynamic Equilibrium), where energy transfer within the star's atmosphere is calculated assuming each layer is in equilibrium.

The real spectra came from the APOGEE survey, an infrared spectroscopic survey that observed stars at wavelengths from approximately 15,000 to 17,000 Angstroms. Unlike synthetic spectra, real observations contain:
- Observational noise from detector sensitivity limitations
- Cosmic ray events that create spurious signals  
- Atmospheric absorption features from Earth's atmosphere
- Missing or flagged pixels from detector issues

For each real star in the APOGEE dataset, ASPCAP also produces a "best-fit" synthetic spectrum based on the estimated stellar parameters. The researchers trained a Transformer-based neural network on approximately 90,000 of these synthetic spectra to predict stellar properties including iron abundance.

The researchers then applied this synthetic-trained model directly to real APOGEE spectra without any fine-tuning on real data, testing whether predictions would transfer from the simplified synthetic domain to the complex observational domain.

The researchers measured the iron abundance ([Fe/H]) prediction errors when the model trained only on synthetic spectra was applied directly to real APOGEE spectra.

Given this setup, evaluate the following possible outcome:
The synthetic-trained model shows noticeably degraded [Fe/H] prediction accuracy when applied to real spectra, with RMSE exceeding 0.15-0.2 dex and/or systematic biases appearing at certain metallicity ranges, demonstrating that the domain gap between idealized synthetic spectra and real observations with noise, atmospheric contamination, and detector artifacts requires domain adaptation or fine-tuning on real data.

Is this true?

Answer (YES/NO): YES